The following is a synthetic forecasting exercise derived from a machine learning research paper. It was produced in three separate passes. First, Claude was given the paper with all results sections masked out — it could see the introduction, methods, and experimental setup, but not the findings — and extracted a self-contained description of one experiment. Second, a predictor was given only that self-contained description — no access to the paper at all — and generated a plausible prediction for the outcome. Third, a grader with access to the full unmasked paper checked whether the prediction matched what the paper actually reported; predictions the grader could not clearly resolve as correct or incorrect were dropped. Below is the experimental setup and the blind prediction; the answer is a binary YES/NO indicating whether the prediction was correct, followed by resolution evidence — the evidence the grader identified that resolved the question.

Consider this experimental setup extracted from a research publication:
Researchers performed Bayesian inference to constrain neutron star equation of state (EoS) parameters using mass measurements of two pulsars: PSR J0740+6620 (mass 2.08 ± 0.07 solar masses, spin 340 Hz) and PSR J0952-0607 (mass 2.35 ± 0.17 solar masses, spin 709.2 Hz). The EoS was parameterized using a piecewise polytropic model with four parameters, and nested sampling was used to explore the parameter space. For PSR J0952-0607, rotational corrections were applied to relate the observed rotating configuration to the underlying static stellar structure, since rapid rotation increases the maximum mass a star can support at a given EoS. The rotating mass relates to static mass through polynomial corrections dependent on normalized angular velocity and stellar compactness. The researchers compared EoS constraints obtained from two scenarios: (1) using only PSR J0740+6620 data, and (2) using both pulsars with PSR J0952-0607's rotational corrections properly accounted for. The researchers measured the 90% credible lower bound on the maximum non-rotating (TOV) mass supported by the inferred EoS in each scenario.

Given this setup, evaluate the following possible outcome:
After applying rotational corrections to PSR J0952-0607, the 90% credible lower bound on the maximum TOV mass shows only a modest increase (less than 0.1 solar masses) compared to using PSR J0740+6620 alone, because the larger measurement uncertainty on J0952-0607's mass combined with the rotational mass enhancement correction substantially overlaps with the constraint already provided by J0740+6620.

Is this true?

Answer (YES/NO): NO